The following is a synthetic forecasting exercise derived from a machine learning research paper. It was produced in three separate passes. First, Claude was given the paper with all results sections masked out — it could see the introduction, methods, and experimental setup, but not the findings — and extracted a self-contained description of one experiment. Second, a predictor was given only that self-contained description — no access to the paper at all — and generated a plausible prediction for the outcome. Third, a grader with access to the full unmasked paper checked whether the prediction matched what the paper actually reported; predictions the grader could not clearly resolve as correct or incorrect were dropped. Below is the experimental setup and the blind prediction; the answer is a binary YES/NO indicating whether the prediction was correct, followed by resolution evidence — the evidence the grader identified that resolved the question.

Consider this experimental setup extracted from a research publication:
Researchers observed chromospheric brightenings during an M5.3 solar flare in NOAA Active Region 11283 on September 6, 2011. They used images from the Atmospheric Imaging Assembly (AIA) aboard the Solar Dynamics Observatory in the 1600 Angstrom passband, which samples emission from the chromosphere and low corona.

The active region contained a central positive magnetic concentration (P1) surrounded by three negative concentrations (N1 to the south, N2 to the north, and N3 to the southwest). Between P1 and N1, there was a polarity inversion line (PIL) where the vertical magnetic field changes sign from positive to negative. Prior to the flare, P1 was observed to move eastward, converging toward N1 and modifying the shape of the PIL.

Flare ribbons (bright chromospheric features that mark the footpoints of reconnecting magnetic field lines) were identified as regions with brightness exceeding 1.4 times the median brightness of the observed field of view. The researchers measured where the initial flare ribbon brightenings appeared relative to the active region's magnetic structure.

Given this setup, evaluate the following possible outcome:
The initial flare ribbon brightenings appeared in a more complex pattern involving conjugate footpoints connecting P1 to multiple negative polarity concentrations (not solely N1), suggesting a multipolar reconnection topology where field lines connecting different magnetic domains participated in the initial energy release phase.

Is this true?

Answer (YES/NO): NO